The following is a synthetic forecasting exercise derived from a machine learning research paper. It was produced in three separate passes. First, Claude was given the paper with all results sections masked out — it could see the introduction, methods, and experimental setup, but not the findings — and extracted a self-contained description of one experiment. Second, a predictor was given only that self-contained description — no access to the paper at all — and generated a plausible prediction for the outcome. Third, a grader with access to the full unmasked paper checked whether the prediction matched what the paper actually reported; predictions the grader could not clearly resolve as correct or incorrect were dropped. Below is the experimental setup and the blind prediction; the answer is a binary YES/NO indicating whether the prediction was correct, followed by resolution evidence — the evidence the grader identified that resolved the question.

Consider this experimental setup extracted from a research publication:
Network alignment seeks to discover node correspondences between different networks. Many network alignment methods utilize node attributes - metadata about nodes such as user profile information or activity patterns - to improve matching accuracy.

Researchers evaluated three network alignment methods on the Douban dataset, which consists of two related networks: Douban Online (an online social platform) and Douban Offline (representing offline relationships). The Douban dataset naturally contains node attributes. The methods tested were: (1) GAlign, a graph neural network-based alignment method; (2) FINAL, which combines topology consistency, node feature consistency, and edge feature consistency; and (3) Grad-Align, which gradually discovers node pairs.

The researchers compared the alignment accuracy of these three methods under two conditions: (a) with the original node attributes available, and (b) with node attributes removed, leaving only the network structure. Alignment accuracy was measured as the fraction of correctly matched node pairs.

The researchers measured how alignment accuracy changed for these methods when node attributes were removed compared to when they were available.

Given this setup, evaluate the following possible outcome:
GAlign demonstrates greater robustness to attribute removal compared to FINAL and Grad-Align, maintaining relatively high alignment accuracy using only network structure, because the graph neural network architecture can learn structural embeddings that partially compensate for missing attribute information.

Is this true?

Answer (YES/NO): NO